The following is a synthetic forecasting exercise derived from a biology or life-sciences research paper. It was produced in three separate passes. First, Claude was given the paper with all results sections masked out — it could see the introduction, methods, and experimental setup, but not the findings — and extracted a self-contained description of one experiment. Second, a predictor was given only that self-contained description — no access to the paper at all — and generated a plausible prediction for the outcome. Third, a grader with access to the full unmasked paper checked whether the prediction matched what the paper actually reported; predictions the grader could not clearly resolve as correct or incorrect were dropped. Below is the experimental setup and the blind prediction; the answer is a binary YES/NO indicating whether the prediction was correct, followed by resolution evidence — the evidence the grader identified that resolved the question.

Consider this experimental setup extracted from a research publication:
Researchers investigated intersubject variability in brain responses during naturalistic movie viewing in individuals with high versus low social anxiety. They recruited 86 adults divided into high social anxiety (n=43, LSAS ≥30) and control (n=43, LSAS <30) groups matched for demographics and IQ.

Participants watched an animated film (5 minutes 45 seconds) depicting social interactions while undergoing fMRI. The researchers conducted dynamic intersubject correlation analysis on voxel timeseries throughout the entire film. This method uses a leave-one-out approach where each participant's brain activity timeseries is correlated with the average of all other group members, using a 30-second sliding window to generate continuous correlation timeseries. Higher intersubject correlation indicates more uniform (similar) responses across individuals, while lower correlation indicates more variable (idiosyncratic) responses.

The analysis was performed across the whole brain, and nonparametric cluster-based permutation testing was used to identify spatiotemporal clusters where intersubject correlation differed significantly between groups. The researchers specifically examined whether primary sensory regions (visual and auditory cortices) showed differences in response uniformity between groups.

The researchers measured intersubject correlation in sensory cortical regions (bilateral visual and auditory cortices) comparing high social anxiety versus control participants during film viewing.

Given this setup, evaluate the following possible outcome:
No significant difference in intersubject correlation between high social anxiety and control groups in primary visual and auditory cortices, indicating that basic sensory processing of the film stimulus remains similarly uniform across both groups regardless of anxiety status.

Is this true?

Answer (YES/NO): NO